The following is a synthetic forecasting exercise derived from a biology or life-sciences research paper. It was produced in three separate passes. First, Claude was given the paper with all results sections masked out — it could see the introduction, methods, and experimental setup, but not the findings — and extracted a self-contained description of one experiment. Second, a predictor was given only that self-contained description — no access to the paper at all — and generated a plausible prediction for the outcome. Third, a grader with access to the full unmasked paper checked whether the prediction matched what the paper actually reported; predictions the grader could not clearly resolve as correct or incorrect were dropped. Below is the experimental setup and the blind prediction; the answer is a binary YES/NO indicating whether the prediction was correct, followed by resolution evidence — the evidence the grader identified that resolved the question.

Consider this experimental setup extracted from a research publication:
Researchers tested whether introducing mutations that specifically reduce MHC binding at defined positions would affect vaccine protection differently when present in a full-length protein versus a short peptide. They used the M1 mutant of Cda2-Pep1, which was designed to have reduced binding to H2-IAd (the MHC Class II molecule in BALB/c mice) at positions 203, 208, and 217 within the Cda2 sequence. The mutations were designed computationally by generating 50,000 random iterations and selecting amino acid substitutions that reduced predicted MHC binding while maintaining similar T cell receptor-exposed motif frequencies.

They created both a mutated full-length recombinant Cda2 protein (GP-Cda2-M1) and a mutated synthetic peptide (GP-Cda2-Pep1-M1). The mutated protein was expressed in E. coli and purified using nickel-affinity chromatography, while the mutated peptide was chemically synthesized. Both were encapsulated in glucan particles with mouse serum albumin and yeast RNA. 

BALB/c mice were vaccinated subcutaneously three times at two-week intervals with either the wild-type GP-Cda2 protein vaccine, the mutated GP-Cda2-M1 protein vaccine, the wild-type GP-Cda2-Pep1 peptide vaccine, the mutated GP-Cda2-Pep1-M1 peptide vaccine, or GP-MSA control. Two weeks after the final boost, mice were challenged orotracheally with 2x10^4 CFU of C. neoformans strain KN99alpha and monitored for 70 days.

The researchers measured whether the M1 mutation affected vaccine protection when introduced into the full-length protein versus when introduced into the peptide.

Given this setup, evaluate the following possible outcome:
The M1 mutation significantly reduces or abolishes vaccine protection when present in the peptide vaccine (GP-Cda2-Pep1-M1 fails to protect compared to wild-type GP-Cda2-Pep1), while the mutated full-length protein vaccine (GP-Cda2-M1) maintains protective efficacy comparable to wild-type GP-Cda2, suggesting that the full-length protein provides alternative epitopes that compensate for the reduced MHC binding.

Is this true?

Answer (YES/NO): NO